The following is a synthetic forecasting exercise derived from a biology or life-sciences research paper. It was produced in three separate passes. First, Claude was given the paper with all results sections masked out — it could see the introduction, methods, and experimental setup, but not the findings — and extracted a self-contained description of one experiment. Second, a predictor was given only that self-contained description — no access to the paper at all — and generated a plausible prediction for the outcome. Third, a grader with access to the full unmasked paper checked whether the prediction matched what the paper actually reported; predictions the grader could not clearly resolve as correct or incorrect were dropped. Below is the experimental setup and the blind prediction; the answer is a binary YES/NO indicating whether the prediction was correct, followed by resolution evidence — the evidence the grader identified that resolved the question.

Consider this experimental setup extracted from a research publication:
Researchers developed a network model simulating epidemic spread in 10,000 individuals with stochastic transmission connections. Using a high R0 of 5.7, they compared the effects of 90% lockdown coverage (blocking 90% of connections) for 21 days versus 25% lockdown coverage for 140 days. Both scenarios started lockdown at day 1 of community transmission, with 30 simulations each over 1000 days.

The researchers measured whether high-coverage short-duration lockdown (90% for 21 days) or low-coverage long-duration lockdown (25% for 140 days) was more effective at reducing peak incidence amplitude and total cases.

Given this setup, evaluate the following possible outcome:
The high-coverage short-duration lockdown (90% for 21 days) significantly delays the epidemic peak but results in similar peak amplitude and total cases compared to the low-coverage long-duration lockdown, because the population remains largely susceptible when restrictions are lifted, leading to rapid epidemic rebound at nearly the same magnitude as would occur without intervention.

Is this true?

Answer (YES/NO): NO